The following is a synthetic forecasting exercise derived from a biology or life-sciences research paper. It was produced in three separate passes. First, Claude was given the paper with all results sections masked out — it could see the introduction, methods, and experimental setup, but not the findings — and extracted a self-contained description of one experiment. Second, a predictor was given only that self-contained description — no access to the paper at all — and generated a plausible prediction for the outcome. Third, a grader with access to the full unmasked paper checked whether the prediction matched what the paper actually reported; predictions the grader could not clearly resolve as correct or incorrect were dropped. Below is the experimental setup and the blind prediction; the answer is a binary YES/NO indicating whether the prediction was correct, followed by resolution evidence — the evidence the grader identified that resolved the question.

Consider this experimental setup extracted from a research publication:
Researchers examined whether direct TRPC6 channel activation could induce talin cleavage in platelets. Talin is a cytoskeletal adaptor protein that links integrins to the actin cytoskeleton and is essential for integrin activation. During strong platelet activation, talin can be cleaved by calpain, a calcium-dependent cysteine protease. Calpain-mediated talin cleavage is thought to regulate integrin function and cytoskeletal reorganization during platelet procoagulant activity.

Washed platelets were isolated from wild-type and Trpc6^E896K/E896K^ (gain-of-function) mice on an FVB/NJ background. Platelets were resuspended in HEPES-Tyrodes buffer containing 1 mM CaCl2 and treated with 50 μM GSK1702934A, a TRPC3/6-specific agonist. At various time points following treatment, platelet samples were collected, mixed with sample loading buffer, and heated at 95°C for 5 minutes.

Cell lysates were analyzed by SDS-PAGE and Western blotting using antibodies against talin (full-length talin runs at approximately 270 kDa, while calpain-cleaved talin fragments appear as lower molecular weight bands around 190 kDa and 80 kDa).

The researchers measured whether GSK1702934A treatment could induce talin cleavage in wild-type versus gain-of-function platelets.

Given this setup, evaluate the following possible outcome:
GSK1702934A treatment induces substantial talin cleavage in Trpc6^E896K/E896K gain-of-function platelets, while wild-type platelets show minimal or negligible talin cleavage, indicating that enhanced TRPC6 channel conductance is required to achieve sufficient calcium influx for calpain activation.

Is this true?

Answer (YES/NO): YES